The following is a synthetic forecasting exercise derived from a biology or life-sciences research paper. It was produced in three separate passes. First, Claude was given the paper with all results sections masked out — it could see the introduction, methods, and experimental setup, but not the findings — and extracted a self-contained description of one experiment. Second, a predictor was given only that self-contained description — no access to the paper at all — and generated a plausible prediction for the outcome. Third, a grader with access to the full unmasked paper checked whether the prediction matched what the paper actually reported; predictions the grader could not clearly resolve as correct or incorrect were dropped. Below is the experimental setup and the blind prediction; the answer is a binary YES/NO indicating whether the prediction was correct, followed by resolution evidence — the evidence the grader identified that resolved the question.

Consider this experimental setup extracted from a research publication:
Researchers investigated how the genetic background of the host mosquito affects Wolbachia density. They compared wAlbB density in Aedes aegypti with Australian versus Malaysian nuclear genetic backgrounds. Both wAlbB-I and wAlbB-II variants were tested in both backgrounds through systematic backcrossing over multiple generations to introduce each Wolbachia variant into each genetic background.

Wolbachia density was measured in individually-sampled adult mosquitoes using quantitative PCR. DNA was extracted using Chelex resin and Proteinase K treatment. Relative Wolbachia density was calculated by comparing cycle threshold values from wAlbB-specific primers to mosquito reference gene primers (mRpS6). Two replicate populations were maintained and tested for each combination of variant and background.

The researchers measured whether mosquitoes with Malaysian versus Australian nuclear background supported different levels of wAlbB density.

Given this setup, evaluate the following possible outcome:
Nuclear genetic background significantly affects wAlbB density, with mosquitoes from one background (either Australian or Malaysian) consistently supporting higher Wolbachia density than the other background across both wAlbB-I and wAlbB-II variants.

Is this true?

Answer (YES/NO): NO